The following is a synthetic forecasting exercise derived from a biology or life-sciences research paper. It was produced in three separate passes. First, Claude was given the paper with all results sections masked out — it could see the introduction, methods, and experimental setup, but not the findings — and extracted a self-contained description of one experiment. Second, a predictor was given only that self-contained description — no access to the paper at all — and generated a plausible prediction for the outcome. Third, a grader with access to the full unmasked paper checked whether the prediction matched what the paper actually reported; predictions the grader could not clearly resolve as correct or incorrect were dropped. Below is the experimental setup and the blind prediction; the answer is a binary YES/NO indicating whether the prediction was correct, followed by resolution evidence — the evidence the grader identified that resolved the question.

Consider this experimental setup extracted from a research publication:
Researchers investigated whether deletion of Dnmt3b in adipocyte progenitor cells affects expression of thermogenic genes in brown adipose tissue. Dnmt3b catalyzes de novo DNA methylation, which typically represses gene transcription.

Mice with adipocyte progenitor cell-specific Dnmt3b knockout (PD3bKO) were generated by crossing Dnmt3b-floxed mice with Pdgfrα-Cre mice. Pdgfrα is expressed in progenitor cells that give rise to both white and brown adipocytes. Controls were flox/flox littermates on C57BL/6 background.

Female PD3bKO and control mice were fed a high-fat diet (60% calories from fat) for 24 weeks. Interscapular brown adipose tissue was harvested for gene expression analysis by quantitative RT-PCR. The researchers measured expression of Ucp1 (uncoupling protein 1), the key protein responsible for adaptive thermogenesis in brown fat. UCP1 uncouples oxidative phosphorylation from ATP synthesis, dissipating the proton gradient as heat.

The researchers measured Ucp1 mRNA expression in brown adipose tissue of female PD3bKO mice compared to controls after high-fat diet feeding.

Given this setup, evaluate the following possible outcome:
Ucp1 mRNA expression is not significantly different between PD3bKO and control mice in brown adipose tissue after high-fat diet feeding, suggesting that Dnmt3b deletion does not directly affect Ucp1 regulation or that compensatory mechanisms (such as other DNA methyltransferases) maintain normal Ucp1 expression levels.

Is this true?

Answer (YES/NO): NO